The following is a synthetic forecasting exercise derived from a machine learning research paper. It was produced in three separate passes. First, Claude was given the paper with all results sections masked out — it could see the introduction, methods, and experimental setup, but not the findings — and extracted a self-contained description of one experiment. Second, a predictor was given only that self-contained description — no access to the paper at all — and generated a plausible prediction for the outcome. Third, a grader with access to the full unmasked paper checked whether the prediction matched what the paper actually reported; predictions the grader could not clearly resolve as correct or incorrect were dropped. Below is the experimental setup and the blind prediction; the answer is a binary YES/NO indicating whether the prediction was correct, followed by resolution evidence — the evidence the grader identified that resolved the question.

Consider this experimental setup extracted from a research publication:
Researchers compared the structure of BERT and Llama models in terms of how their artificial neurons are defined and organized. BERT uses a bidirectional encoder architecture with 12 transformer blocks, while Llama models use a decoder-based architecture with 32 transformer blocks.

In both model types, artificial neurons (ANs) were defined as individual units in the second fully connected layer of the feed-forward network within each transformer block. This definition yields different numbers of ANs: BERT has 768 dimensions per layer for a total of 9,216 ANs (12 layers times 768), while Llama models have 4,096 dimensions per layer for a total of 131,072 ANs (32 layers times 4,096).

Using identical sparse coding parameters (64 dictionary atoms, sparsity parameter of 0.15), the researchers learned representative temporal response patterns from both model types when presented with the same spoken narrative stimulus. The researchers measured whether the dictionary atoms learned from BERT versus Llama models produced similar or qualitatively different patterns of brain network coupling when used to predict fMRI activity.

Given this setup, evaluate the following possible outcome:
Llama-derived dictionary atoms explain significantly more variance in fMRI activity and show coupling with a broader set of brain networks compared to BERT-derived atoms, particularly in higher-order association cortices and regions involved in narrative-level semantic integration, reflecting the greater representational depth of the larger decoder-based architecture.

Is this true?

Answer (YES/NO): NO